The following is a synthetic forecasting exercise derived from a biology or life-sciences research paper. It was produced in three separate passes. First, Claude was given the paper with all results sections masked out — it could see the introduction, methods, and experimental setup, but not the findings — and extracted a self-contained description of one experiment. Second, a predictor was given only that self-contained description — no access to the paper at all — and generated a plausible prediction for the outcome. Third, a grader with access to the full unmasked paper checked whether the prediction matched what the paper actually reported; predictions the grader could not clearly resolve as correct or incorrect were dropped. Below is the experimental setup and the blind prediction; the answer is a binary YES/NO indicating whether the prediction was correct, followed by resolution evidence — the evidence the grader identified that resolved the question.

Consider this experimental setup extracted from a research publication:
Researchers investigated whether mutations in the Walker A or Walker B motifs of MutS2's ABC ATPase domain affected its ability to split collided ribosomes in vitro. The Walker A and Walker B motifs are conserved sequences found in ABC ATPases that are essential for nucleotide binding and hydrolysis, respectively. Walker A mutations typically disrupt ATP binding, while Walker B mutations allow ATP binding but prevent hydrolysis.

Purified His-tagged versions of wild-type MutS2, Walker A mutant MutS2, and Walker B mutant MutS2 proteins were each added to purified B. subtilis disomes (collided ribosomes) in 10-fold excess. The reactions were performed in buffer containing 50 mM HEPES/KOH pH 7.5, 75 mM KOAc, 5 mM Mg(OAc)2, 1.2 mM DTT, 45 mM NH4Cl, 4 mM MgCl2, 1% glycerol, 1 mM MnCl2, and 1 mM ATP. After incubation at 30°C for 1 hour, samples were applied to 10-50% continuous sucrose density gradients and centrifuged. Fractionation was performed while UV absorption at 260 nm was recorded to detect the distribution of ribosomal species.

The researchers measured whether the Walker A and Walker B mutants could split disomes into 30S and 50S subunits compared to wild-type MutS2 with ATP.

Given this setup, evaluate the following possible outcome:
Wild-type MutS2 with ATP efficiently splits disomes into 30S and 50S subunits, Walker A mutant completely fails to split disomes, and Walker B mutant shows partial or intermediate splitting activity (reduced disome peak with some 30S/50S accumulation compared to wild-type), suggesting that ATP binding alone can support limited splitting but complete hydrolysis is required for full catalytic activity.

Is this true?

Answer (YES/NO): NO